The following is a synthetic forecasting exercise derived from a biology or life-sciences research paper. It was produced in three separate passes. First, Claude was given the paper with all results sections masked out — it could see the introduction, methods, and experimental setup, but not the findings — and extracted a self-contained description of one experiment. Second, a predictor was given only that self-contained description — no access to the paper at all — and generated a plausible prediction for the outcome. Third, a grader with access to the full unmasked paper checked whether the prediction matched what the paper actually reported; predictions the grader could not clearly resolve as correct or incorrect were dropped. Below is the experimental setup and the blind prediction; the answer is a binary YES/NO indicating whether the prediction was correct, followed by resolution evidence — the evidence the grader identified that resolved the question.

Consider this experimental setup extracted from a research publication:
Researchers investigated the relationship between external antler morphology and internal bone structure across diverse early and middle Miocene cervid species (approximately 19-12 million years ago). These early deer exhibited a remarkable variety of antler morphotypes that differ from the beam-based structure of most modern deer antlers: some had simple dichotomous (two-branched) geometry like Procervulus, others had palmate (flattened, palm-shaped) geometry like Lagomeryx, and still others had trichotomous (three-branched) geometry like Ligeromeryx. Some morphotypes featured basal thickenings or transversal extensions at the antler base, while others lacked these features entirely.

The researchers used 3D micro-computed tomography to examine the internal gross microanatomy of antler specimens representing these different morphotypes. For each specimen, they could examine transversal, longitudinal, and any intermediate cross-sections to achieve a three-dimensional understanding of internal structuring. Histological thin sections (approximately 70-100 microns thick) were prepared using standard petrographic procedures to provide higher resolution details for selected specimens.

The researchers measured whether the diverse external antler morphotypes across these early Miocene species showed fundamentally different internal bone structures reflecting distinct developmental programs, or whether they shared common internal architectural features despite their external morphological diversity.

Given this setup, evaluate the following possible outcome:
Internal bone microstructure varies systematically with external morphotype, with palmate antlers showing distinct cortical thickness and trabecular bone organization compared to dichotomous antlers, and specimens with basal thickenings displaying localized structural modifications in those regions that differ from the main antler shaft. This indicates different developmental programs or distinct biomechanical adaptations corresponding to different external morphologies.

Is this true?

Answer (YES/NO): NO